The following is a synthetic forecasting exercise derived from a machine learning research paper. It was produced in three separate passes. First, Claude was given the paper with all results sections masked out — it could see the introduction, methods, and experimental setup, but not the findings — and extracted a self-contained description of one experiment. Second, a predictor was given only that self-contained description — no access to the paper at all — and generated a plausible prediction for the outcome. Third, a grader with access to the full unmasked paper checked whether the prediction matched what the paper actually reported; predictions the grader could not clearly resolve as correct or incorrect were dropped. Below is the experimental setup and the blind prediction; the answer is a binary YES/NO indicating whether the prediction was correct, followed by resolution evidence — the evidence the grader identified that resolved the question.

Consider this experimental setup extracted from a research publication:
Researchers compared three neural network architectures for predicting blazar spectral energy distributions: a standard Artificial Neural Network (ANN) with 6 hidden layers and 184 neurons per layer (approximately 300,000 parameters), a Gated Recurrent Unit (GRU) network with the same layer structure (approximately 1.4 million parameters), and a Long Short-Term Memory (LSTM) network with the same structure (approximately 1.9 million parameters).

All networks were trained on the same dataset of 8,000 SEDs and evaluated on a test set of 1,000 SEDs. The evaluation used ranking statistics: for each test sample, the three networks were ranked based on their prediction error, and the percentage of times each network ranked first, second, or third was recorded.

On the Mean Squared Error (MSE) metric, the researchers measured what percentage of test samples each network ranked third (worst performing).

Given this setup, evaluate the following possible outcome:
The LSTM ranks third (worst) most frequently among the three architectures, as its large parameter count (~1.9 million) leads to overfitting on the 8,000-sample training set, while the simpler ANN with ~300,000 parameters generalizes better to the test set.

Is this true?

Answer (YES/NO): NO